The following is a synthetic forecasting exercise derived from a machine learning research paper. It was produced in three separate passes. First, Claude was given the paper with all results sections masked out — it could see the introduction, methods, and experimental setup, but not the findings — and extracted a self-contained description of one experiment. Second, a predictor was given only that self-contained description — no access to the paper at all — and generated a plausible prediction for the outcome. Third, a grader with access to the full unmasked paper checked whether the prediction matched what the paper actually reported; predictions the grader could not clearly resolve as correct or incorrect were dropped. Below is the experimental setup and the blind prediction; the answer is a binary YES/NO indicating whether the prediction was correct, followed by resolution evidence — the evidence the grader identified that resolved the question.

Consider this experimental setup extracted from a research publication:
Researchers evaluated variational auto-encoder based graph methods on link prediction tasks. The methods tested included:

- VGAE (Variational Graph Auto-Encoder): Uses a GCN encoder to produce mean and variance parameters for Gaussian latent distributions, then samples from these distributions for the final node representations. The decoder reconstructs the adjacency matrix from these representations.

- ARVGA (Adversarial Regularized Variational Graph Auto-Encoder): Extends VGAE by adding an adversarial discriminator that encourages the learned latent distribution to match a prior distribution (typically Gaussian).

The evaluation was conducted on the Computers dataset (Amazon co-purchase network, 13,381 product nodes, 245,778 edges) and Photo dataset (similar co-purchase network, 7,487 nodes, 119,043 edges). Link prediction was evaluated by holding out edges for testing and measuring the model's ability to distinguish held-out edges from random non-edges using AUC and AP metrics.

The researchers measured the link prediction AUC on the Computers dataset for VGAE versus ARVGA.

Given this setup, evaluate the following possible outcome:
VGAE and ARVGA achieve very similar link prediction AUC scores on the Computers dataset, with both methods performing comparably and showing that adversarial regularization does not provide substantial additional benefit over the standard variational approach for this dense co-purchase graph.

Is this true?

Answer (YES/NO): YES